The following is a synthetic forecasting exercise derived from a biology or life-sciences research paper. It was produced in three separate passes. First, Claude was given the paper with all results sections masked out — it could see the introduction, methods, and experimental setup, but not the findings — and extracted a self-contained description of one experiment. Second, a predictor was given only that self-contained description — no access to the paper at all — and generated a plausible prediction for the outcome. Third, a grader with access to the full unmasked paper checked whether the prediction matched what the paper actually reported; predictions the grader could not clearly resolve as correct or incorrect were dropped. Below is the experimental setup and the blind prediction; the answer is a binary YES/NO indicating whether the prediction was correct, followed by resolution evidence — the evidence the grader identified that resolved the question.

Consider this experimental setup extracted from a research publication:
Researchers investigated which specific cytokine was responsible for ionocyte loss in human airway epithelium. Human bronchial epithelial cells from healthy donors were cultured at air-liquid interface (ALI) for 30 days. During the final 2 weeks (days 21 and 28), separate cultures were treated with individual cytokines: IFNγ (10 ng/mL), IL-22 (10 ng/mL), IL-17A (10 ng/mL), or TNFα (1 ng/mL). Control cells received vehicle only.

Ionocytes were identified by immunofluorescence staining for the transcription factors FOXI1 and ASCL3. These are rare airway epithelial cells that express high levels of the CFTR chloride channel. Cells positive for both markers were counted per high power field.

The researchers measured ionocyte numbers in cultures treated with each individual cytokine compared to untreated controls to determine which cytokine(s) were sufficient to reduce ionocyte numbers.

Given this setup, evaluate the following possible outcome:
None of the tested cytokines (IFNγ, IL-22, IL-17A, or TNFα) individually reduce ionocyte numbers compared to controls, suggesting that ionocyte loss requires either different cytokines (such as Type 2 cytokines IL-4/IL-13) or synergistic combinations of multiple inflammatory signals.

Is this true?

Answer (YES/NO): NO